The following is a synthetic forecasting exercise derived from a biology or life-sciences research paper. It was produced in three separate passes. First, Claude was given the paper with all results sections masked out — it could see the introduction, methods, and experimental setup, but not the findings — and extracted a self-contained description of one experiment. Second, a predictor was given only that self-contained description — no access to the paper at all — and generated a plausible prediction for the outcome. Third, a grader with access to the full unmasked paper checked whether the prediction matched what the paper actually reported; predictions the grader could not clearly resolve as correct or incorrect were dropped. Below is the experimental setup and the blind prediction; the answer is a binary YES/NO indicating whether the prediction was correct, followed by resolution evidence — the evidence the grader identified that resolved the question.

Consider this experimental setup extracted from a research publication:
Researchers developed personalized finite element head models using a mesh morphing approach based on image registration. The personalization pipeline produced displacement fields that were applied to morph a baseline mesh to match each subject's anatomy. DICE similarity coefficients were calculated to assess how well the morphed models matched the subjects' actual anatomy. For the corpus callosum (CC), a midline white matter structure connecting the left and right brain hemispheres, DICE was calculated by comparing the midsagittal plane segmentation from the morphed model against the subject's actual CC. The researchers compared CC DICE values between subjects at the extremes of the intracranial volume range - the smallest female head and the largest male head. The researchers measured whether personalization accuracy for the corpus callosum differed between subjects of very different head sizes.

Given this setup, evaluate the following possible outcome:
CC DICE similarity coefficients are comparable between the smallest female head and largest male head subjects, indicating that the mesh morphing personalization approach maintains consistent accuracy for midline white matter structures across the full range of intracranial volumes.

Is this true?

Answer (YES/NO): NO